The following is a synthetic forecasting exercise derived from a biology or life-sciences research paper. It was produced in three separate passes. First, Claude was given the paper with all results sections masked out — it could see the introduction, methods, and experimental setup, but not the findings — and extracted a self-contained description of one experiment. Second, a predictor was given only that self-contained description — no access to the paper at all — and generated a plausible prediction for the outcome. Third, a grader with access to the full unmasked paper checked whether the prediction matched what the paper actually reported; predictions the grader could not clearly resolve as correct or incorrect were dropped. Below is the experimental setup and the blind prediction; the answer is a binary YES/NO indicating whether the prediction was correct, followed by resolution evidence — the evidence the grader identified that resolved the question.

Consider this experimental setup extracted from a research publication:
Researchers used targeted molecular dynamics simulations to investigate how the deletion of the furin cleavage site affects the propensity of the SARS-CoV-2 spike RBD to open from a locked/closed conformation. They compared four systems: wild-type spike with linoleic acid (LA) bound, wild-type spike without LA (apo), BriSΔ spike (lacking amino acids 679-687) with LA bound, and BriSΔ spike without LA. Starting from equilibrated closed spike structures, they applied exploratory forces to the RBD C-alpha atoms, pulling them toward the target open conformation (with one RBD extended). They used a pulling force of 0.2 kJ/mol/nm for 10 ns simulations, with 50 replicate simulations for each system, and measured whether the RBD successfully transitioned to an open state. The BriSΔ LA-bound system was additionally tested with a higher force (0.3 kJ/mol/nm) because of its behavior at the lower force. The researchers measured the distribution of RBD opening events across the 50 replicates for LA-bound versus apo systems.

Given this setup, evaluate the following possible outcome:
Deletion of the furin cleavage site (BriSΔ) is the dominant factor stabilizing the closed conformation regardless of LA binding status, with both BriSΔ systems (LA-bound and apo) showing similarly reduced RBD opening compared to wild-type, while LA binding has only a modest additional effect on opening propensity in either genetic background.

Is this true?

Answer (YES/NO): NO